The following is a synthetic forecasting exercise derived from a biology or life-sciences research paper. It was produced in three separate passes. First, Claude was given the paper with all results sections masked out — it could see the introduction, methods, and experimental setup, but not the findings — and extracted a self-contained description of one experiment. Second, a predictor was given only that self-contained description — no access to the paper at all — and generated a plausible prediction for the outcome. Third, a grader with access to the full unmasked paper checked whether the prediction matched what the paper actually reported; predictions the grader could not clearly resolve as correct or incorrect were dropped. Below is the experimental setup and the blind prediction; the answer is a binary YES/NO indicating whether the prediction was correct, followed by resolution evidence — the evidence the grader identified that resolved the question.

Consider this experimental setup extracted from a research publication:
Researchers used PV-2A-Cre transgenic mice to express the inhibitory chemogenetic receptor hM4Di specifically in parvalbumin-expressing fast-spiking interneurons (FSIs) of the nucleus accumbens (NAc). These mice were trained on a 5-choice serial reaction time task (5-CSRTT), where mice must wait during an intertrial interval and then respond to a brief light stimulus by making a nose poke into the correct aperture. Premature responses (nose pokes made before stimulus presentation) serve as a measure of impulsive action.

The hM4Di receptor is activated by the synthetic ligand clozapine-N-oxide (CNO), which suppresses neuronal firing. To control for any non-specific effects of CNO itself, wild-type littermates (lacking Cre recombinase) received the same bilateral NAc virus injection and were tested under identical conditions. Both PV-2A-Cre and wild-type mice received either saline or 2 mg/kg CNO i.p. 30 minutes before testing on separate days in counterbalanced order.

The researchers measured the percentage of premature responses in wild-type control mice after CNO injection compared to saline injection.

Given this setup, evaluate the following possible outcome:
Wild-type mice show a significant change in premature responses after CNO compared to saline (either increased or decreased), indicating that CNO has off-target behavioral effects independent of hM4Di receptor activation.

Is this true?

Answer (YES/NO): NO